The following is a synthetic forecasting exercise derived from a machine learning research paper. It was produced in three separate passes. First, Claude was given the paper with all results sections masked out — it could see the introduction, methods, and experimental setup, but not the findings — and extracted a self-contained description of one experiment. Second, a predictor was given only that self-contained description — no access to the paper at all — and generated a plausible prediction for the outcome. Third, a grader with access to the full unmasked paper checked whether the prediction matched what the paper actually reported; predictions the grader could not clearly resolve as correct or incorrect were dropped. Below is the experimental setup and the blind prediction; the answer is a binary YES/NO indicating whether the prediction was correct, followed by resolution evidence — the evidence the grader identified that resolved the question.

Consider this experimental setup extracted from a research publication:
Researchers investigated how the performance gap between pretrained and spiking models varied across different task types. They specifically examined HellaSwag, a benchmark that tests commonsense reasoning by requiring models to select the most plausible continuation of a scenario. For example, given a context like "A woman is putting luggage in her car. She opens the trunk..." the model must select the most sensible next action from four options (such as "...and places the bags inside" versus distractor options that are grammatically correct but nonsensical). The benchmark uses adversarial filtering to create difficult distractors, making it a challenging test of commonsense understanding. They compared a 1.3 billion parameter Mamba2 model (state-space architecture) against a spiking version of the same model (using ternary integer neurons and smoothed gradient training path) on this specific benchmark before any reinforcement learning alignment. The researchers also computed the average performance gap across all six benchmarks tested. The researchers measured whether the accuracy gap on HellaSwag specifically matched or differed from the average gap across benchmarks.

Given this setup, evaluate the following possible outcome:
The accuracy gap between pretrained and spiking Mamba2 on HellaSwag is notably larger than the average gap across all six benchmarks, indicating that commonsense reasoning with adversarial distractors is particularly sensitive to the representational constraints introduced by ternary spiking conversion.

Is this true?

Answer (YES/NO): YES